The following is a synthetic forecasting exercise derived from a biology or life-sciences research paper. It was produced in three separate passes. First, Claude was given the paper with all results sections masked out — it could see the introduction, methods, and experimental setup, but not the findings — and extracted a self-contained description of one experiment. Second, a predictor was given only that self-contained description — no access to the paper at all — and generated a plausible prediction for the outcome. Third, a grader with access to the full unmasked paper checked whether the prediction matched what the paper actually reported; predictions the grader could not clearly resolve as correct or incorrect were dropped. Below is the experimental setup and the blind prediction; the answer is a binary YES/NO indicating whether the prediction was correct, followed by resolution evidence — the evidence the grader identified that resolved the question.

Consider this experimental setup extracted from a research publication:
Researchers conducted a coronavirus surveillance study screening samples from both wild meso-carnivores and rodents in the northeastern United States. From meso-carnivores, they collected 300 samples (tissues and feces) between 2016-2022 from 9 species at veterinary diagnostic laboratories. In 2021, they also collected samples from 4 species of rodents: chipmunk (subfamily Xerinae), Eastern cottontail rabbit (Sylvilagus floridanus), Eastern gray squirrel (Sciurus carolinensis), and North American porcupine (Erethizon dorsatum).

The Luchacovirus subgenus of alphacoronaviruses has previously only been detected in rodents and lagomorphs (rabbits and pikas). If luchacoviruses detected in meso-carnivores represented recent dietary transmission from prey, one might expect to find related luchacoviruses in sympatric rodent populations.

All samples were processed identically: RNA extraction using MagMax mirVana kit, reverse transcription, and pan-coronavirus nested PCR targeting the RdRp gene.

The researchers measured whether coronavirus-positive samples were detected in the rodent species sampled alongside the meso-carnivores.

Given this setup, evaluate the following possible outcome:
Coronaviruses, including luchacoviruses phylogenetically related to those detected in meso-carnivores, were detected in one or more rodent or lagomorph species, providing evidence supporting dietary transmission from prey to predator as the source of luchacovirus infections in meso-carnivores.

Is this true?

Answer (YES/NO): NO